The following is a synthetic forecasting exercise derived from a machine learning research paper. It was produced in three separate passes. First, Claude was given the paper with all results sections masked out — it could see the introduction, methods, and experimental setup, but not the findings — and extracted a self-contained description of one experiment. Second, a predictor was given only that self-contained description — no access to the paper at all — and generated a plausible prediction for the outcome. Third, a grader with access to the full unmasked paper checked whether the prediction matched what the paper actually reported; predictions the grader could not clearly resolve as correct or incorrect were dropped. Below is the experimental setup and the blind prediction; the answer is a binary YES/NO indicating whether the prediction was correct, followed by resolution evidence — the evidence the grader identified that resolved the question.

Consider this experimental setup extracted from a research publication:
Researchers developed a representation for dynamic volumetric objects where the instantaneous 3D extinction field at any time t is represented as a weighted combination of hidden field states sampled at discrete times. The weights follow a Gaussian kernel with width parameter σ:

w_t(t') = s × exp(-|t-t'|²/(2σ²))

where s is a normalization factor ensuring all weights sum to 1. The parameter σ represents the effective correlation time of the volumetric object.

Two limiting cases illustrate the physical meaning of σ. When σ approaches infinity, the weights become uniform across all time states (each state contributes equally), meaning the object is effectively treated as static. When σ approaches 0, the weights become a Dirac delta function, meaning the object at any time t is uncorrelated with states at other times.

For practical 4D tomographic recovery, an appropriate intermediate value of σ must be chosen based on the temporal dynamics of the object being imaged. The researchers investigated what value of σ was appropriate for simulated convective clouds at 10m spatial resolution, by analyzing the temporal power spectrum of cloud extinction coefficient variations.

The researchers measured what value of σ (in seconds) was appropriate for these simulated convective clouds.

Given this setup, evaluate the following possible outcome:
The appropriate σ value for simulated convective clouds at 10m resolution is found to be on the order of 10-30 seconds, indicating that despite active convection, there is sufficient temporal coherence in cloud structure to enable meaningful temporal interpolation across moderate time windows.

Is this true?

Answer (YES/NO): YES